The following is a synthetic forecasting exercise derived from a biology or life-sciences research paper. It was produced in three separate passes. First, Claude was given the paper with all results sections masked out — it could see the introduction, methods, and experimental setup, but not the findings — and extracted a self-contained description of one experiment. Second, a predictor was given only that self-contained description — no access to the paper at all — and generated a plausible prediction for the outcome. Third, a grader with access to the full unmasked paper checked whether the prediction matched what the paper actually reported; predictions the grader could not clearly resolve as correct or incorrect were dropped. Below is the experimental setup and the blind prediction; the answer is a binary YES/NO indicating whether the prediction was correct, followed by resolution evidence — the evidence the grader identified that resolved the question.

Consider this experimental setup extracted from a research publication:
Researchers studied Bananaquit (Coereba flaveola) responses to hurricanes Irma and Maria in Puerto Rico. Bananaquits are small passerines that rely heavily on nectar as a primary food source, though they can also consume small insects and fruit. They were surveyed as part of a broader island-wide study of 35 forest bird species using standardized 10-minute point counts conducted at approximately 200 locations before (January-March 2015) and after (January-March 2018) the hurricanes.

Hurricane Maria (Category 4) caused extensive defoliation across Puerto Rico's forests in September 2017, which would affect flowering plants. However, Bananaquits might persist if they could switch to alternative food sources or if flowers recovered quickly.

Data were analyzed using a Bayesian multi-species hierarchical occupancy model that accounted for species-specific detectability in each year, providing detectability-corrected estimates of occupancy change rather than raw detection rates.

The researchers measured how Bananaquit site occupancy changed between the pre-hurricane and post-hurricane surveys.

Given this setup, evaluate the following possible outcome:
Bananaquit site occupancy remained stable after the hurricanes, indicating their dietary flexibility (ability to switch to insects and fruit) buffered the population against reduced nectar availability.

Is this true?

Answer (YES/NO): NO